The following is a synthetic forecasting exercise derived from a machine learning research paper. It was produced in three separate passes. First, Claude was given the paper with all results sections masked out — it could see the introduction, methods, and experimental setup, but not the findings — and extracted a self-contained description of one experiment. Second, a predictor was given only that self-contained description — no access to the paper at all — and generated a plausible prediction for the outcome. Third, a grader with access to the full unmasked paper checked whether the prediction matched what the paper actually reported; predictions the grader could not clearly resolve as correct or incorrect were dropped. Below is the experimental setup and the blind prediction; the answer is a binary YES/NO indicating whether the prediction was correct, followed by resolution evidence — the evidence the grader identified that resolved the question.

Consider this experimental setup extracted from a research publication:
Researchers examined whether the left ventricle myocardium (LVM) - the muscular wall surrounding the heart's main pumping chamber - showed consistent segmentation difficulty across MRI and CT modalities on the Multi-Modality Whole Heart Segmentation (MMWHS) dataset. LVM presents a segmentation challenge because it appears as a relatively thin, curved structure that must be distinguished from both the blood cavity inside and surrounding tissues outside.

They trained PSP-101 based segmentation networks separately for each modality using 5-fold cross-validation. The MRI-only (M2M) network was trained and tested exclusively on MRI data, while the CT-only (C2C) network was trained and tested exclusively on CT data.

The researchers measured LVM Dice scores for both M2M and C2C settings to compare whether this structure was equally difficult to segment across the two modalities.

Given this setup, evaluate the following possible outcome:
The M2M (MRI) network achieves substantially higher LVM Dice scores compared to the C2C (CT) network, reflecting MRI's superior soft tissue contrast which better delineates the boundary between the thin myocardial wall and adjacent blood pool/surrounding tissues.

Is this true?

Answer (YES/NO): NO